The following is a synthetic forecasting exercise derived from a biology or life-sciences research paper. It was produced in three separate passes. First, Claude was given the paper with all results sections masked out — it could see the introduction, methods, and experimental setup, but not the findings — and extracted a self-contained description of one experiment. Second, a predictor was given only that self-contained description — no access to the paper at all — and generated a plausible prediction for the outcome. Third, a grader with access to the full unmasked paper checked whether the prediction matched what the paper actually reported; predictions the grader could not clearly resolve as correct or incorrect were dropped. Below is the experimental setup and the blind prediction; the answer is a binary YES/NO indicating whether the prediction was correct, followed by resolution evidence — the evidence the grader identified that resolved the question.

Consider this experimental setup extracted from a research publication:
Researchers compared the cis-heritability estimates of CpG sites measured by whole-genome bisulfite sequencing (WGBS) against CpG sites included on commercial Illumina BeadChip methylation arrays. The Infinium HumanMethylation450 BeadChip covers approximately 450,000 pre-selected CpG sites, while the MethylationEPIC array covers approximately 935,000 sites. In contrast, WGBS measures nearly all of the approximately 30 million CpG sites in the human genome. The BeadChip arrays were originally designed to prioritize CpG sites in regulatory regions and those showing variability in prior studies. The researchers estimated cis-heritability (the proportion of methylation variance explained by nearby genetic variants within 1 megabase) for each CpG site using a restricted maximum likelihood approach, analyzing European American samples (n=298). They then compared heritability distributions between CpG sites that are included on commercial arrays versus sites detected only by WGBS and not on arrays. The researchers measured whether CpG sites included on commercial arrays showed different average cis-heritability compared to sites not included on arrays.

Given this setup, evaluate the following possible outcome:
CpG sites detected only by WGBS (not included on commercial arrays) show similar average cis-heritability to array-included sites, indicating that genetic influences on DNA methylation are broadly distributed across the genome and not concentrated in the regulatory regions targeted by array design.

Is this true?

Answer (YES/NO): NO